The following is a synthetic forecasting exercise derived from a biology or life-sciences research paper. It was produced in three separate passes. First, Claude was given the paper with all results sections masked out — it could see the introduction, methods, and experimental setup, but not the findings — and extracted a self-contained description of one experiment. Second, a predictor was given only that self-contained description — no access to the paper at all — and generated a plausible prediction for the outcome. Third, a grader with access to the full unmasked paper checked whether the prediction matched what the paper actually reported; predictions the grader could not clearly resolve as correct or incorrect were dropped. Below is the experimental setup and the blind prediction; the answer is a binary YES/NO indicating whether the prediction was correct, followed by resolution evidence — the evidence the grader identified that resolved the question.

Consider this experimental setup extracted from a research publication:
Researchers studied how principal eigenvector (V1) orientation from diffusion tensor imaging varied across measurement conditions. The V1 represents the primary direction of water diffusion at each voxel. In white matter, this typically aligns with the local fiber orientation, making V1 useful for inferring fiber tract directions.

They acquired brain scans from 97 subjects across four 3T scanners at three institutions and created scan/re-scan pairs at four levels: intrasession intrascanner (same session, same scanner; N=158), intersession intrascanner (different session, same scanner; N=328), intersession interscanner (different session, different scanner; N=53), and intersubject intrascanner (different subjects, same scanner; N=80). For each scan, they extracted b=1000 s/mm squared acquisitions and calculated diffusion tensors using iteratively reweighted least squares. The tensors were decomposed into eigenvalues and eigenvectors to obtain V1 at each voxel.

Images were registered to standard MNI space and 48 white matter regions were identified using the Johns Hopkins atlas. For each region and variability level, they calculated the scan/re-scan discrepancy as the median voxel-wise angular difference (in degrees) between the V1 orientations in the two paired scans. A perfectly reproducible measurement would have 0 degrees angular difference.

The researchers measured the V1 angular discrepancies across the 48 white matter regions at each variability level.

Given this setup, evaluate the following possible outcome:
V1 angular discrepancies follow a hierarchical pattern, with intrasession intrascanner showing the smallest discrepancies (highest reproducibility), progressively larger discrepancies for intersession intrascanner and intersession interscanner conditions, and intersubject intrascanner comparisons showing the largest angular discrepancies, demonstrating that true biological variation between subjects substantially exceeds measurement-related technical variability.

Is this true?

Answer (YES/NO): YES